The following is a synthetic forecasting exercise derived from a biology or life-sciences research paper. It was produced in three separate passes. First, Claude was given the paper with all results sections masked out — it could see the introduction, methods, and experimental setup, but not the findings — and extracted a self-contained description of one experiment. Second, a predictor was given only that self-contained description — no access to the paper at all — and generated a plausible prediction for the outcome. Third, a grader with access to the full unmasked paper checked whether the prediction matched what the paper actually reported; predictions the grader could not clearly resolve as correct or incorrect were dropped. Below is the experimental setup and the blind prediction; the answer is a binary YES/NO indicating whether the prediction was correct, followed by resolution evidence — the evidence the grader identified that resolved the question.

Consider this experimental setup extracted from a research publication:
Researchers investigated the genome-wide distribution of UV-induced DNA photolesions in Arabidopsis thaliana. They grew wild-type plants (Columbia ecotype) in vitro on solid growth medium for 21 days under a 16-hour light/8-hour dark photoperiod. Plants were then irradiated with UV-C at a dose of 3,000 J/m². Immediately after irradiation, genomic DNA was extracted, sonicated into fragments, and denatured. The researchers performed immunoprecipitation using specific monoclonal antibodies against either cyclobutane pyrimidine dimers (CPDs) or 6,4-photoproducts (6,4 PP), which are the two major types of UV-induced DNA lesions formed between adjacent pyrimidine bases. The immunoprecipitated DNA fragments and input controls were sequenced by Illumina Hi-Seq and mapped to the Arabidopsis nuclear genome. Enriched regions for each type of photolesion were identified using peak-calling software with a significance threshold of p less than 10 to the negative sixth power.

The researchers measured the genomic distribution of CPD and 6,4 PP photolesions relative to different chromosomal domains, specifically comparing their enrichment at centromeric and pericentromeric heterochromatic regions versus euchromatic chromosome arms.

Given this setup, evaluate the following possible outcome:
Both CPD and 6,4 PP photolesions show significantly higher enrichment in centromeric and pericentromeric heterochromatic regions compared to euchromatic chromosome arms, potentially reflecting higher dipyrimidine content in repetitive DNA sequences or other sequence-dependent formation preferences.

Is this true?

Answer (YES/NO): NO